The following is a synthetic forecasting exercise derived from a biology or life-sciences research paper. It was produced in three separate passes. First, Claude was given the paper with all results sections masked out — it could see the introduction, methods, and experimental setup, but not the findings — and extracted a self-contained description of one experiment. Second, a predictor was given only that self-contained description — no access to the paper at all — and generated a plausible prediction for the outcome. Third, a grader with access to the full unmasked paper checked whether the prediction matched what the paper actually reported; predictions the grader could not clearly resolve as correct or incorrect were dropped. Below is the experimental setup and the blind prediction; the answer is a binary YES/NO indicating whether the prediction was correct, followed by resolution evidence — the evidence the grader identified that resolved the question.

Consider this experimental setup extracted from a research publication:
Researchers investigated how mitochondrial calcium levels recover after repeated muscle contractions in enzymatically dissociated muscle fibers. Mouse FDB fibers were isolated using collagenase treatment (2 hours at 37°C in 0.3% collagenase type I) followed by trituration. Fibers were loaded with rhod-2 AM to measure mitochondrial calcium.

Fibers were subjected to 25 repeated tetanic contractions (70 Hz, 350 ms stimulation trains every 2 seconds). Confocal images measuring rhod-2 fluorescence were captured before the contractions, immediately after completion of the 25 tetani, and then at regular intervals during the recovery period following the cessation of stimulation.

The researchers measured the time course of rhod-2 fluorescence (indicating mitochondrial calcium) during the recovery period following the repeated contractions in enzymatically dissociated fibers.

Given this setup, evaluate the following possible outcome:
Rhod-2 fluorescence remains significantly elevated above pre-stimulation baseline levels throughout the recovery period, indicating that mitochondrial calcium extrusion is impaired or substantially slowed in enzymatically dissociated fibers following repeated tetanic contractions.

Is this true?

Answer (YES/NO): YES